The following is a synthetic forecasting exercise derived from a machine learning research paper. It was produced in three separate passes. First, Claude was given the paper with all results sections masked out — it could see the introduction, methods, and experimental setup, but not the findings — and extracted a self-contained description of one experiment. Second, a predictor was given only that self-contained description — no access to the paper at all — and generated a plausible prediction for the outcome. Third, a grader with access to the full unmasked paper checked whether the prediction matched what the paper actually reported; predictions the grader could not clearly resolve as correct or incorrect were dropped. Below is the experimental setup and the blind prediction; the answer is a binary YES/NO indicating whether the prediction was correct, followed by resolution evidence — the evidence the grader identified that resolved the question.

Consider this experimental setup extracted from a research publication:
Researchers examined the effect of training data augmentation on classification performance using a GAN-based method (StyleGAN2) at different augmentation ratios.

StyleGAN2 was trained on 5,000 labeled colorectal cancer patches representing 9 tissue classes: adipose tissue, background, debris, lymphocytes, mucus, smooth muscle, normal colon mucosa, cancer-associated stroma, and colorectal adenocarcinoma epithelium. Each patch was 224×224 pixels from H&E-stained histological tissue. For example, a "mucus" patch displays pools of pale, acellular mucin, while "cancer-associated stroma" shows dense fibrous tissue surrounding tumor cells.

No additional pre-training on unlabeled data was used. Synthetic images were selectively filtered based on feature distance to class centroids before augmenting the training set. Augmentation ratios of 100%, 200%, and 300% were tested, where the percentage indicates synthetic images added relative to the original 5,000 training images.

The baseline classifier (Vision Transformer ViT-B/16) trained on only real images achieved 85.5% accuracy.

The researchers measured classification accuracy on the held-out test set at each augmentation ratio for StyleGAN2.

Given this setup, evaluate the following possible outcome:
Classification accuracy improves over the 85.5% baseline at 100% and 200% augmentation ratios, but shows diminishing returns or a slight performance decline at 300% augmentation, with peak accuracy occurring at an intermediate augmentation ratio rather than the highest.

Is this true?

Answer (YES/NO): NO